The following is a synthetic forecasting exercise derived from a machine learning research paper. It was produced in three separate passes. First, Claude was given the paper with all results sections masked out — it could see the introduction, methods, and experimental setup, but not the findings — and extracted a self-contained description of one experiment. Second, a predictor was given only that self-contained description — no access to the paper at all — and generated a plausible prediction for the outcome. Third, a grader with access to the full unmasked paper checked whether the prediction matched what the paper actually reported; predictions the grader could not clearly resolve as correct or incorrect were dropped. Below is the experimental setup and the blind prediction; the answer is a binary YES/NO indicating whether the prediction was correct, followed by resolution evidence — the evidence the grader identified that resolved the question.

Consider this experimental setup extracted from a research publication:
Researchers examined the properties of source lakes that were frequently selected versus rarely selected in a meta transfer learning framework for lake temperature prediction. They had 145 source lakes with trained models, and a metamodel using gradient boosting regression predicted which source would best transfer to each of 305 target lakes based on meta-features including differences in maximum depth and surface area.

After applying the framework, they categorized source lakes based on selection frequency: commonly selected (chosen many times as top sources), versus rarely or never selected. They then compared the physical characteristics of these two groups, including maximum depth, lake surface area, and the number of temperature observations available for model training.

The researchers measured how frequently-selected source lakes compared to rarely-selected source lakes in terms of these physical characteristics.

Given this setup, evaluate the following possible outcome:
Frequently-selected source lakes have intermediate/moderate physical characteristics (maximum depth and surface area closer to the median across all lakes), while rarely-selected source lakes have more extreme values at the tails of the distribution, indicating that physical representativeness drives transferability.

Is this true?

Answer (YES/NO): NO